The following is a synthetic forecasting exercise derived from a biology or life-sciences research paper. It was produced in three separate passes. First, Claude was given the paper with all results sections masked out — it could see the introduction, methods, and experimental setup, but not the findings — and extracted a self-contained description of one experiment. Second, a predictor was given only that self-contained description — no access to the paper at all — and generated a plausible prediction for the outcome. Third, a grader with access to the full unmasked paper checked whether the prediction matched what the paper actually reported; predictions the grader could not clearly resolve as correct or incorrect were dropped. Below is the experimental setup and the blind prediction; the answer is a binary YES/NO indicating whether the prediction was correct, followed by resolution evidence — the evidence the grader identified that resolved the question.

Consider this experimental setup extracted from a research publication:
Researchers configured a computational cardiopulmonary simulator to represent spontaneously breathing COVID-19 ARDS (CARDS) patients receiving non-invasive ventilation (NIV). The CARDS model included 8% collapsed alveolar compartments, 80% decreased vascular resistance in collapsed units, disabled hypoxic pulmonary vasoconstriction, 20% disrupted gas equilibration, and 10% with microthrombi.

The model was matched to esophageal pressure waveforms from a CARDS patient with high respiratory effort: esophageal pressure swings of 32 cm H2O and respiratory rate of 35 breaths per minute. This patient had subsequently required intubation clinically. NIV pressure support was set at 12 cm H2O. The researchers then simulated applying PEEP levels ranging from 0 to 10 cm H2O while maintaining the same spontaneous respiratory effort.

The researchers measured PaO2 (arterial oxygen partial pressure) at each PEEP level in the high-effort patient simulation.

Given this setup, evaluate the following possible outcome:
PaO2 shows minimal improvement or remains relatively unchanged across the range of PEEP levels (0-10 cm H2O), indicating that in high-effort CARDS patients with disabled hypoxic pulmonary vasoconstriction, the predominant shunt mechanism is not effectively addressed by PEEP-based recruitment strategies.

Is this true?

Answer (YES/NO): YES